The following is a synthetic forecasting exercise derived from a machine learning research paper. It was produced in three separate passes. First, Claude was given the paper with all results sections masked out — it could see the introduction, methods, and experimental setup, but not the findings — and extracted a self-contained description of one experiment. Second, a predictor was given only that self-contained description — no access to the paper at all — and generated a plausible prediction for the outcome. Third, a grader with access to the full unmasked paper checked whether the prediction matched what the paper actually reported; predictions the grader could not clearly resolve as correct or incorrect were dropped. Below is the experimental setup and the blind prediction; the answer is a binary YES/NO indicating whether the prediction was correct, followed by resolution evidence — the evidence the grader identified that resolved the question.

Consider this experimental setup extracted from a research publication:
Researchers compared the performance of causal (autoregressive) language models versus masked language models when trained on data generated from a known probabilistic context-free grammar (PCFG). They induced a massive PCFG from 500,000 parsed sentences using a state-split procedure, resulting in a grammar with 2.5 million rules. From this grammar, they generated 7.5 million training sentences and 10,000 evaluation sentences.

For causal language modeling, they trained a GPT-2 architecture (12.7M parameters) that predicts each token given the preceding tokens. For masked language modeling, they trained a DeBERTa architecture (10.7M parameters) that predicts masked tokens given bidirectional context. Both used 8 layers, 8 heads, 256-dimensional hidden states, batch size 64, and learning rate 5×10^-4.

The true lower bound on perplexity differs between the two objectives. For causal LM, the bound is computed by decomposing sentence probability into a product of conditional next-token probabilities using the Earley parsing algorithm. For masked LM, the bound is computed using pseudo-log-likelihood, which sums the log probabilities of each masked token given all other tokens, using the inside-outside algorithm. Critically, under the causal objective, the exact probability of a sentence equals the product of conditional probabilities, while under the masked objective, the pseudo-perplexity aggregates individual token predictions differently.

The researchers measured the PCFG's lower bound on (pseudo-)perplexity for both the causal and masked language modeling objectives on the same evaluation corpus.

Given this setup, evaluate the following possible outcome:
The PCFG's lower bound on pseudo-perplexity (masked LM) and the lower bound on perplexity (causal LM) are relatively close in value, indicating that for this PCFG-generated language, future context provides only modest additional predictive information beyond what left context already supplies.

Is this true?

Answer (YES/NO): NO